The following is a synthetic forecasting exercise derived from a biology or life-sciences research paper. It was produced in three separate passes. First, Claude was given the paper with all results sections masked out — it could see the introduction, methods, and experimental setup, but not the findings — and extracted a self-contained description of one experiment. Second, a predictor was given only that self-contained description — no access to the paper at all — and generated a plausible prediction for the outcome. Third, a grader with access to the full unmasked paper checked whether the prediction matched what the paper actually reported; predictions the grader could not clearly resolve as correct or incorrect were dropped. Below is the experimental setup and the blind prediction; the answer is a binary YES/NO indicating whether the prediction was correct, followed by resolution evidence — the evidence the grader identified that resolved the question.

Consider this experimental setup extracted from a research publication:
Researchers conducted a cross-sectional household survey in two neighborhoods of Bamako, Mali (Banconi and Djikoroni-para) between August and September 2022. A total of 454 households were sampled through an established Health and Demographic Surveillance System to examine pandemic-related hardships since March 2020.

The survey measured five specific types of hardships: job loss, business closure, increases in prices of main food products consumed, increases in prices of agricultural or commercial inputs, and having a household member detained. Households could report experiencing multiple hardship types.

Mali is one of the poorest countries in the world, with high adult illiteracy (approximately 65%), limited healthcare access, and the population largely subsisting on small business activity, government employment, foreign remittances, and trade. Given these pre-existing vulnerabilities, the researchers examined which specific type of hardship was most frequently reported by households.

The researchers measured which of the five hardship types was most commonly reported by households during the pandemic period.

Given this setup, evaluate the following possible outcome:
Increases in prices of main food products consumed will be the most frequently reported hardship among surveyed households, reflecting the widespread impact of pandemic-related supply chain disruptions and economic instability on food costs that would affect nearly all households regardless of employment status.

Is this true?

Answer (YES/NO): YES